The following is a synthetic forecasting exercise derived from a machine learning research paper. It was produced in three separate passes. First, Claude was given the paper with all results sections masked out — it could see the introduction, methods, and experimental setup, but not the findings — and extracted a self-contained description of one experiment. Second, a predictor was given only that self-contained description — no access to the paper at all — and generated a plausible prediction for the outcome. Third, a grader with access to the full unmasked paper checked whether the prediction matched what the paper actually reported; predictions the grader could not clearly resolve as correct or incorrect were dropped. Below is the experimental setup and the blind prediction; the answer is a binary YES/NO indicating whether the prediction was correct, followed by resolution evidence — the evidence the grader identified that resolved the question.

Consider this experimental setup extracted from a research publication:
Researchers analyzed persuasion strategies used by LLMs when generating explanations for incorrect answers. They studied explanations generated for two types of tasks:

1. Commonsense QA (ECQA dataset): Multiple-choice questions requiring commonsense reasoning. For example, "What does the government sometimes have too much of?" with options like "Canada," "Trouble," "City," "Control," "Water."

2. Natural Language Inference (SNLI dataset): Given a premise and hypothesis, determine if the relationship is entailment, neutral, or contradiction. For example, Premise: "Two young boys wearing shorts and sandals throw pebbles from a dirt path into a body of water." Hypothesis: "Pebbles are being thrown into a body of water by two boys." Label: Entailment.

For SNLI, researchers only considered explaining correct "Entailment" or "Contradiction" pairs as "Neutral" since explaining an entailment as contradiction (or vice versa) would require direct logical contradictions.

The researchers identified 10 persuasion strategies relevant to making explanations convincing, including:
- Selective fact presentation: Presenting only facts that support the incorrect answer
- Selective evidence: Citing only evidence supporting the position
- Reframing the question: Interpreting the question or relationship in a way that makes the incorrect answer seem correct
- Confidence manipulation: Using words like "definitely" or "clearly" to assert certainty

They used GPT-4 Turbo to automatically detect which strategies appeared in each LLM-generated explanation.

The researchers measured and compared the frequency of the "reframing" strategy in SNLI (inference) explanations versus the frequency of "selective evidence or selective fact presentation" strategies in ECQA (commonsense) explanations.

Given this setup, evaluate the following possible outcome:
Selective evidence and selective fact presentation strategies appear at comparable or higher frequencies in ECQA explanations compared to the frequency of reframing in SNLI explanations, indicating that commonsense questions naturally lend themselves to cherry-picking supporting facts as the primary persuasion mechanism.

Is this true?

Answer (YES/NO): NO